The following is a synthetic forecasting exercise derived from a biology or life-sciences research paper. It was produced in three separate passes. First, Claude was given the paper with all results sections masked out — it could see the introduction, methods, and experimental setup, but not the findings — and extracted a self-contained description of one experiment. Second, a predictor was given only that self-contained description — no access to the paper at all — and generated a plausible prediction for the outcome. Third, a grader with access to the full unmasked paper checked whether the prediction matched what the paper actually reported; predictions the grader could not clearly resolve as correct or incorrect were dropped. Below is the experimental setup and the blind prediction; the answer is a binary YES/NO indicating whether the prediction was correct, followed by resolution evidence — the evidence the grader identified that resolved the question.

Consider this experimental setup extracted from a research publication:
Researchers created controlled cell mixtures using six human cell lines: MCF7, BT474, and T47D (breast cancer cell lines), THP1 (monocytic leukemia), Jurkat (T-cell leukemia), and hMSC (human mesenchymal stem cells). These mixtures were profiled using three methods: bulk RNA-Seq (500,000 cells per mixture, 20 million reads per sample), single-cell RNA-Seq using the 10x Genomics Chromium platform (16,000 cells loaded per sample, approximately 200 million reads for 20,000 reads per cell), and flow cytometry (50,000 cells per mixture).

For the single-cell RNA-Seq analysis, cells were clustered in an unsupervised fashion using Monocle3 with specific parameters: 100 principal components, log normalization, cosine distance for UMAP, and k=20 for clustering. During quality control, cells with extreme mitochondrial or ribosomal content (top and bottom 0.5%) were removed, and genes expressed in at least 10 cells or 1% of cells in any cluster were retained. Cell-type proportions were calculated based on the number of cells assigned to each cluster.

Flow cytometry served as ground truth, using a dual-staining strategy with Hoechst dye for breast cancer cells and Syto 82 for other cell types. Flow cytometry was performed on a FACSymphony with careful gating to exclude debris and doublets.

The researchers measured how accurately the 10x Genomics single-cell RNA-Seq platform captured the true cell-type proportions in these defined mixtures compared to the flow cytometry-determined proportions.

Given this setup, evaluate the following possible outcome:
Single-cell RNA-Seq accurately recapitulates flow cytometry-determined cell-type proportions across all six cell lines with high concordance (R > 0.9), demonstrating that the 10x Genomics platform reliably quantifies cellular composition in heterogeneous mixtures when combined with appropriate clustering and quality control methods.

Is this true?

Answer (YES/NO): NO